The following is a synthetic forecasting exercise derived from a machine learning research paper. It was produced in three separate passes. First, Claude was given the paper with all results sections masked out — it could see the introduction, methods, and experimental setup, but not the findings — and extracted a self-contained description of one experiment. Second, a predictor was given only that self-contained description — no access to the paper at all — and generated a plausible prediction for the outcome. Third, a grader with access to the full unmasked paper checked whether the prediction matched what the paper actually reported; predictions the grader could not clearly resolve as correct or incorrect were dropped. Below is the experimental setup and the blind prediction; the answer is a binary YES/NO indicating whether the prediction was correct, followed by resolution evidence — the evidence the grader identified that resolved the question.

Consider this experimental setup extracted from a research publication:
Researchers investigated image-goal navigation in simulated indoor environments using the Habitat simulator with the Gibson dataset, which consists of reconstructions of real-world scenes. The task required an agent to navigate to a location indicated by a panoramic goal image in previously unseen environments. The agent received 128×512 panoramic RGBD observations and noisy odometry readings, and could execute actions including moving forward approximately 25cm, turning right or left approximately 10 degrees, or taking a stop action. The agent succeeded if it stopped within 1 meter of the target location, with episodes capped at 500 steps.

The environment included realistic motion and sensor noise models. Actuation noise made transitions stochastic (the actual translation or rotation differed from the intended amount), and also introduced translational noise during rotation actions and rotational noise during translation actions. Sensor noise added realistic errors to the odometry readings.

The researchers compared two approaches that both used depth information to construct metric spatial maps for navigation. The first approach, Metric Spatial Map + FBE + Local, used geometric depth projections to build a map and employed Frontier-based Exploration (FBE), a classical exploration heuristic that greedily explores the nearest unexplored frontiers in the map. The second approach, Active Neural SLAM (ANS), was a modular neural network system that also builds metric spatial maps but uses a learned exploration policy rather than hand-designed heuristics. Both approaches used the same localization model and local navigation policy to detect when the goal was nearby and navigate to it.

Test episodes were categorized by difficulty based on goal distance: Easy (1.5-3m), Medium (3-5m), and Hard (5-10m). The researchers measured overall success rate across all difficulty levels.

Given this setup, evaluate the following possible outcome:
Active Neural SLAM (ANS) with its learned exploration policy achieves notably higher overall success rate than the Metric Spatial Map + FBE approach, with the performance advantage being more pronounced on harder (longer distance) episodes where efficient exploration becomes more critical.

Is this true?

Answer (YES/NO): NO